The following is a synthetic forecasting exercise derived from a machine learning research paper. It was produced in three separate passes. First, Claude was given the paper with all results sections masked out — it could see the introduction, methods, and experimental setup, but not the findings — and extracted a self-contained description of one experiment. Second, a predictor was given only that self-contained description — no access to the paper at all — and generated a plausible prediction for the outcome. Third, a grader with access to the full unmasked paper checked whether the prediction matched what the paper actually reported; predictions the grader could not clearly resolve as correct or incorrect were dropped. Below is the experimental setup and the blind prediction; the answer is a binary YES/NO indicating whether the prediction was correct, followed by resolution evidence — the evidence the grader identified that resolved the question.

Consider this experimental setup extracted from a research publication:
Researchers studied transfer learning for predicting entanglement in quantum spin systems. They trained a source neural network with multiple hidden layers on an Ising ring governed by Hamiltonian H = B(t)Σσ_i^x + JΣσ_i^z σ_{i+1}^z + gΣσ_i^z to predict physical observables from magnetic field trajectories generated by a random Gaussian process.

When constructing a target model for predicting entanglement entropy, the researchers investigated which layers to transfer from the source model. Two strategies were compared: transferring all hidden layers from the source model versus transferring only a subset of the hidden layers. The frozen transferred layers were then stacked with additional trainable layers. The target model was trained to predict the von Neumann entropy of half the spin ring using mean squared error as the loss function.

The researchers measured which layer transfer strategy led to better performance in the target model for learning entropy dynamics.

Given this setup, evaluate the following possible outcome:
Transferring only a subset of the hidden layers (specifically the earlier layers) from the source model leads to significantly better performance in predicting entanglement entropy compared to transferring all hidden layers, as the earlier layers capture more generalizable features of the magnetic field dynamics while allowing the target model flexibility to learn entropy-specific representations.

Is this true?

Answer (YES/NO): NO